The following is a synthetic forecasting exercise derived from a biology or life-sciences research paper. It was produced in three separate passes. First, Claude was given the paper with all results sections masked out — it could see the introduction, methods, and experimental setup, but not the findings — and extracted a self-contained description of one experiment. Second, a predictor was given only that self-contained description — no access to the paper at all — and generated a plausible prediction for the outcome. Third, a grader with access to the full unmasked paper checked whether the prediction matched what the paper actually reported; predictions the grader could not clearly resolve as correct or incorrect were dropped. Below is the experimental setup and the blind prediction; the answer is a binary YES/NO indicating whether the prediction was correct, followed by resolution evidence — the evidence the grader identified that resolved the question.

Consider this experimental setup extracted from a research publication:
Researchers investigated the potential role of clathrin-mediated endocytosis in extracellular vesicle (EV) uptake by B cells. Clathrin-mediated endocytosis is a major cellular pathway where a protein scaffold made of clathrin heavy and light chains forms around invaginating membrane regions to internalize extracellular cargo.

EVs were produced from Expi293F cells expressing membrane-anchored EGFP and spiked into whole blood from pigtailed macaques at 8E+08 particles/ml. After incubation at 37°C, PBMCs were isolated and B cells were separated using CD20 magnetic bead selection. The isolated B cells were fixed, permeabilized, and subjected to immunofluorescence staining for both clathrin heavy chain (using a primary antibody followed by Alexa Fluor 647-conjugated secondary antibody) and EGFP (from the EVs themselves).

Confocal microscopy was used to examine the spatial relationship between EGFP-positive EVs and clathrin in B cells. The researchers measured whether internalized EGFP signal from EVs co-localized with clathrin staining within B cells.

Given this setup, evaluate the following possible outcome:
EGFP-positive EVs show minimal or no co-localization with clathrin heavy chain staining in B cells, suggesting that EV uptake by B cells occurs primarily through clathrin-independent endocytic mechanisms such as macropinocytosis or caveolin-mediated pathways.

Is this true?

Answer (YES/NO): NO